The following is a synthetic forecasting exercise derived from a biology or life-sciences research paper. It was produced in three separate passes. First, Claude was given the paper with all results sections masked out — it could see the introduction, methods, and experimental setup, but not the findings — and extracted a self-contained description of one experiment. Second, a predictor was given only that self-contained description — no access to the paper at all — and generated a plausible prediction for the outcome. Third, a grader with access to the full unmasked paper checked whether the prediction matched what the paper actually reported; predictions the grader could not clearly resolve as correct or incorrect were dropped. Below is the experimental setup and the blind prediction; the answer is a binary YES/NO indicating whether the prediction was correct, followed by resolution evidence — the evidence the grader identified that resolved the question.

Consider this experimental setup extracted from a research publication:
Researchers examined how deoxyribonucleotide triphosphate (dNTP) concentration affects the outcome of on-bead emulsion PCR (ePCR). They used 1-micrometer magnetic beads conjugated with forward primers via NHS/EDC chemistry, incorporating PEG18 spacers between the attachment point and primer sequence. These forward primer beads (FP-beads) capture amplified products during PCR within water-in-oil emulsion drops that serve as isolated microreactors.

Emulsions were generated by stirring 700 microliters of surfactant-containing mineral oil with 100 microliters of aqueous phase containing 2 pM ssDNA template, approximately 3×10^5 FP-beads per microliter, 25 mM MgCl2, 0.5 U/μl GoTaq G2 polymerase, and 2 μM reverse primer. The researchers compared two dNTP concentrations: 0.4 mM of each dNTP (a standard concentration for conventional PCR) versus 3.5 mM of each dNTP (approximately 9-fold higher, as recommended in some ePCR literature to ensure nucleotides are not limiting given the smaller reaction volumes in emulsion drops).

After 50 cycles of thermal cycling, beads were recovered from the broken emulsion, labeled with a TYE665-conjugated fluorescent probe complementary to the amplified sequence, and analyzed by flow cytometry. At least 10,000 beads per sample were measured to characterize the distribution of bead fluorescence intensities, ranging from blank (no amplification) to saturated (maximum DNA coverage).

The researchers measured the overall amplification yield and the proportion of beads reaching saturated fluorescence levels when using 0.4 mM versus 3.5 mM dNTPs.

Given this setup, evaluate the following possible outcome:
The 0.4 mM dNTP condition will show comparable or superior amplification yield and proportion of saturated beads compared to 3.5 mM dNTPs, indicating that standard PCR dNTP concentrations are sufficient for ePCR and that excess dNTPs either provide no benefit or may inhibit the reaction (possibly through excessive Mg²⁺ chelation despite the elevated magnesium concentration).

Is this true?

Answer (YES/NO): YES